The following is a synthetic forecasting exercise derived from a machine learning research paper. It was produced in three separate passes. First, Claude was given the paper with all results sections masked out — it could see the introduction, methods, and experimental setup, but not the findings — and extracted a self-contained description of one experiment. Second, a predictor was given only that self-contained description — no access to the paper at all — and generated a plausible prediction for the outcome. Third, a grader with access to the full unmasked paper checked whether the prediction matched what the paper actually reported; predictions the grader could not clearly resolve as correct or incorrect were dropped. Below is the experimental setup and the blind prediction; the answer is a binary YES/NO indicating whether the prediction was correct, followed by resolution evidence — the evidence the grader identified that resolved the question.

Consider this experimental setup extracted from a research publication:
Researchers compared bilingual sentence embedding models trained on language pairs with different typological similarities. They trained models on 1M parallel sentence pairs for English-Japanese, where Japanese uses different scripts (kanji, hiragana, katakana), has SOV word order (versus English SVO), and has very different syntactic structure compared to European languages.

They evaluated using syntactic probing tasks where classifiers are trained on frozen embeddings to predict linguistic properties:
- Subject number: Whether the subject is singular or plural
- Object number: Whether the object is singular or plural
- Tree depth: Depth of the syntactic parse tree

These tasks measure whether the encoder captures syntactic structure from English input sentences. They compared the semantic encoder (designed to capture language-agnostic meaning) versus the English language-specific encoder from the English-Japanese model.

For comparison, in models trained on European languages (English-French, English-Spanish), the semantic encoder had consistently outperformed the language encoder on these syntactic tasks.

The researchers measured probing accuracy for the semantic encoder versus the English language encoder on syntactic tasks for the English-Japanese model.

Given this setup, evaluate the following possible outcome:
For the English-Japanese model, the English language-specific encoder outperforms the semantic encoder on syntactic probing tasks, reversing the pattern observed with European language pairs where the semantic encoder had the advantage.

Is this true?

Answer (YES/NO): YES